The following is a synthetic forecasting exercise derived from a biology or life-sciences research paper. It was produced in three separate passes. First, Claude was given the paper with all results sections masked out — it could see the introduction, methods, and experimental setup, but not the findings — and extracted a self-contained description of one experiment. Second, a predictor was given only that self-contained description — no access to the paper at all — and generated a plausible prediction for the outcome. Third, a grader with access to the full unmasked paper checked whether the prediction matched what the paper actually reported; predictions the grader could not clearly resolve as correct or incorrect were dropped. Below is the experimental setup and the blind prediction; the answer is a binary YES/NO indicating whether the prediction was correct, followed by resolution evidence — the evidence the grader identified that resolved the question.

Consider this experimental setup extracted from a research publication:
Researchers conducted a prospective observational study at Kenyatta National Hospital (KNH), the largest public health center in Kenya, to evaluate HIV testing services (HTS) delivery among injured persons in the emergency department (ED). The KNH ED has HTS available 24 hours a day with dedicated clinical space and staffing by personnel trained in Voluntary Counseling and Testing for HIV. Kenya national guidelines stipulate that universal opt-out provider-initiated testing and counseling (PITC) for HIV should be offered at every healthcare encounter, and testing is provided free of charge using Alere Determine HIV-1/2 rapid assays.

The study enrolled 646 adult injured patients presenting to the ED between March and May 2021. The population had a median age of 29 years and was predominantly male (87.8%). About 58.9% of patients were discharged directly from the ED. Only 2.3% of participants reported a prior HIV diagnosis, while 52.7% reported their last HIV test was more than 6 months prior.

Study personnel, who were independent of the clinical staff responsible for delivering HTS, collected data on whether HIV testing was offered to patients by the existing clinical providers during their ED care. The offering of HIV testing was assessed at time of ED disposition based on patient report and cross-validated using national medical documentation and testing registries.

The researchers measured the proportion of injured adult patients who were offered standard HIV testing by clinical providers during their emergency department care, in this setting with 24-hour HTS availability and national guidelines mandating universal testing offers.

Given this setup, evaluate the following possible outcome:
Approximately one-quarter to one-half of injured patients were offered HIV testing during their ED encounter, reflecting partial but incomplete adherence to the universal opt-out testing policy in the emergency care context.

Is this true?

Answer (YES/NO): NO